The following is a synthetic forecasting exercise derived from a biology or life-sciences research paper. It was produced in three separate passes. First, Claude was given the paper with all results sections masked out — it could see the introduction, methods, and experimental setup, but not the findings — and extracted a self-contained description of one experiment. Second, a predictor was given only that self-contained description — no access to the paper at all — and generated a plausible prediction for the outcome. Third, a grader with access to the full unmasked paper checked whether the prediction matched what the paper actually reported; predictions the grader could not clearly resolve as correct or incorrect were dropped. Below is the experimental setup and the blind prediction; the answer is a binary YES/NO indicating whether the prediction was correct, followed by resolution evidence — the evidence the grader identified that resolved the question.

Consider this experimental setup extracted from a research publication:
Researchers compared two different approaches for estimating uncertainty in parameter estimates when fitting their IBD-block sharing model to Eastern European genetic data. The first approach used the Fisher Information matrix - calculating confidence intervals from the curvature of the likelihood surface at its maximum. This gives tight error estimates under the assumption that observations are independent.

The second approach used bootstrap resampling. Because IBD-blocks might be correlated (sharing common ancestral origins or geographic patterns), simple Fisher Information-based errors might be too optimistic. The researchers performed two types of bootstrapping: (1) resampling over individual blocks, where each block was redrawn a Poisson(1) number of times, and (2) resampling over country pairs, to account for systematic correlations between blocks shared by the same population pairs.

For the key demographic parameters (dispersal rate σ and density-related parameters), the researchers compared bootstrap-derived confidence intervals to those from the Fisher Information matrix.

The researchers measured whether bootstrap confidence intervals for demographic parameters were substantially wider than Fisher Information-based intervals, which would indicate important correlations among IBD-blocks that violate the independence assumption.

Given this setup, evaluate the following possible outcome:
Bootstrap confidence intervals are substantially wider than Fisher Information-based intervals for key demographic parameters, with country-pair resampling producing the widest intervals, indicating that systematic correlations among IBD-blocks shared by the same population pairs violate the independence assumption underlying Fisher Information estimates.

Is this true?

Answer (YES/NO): YES